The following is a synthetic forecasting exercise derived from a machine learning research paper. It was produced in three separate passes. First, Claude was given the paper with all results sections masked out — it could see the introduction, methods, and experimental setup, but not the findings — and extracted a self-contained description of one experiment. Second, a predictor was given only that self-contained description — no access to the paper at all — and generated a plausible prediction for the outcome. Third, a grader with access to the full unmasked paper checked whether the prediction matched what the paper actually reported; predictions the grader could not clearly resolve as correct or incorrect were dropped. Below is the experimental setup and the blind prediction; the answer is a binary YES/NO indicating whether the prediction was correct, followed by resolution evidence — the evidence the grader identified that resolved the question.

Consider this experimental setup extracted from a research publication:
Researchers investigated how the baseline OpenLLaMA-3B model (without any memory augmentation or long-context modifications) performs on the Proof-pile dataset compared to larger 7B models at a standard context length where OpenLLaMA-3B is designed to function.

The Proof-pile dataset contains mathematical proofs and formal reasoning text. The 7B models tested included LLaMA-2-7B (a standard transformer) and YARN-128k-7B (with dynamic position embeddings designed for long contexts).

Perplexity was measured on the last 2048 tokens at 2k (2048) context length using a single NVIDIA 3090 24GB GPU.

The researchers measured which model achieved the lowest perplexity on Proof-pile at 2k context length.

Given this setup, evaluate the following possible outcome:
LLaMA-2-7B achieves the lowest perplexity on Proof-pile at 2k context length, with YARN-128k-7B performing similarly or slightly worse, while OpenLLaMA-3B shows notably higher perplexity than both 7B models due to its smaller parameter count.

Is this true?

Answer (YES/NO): NO